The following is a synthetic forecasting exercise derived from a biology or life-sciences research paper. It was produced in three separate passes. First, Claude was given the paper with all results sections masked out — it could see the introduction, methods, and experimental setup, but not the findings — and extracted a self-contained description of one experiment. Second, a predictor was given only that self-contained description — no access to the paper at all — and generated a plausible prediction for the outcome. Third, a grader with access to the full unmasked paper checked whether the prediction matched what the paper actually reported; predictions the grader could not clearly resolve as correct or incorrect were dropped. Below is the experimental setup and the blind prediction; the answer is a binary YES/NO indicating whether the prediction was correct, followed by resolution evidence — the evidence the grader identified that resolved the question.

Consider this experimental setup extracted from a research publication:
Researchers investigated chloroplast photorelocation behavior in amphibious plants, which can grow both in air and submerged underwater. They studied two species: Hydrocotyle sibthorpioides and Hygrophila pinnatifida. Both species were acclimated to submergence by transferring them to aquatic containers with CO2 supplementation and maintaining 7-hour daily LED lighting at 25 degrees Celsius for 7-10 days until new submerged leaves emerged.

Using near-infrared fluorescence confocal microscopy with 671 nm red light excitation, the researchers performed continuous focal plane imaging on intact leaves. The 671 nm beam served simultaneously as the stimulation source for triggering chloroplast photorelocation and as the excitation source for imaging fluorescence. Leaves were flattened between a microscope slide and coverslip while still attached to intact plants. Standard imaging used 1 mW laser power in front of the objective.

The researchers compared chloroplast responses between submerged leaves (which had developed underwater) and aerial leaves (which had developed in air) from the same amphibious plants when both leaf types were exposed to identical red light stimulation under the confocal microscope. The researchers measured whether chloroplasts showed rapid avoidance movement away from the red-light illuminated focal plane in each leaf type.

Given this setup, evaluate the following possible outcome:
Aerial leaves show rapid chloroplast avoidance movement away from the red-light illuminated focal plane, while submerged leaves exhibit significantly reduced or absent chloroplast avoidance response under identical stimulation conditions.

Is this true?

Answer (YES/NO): NO